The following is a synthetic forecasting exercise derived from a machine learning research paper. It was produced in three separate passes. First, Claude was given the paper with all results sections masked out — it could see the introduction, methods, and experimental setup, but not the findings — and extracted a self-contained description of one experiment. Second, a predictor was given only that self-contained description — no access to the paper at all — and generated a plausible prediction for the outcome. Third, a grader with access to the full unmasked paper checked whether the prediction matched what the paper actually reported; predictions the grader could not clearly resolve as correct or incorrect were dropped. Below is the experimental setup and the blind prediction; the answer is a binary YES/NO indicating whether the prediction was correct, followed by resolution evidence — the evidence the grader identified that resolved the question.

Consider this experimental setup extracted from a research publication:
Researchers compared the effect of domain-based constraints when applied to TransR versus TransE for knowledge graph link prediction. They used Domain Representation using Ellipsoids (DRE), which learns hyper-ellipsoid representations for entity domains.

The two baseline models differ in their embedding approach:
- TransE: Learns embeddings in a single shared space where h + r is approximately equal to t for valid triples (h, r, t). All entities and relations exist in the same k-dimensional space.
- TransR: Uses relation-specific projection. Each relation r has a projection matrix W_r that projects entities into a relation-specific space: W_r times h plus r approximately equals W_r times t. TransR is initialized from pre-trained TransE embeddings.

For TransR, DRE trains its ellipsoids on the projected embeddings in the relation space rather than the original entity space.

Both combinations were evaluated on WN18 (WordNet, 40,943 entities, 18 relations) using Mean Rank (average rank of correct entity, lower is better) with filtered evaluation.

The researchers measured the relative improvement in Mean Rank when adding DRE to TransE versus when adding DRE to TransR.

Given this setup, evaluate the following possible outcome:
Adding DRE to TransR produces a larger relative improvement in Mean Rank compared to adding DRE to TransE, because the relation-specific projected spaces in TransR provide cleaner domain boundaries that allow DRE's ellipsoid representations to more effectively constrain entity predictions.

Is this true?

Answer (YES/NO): YES